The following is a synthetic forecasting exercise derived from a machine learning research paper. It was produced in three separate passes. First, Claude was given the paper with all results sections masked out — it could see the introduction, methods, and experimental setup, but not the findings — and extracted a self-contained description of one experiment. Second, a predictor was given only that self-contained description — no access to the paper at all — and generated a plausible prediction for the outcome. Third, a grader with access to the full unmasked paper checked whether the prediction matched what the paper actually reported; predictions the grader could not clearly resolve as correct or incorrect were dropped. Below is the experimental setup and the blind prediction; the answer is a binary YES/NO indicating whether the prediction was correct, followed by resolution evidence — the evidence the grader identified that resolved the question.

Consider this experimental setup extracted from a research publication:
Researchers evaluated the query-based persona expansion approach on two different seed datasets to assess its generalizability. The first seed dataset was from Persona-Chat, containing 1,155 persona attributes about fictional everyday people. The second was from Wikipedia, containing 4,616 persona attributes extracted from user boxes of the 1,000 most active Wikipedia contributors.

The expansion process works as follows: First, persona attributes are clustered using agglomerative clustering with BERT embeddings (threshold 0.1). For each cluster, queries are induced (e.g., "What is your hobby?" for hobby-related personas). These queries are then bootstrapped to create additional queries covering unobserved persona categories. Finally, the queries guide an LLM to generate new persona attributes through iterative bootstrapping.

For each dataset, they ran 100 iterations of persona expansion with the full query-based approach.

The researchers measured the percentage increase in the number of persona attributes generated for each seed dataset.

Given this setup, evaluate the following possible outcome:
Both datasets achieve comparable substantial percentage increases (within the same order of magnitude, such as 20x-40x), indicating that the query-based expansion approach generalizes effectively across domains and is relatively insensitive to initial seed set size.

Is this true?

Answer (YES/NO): NO